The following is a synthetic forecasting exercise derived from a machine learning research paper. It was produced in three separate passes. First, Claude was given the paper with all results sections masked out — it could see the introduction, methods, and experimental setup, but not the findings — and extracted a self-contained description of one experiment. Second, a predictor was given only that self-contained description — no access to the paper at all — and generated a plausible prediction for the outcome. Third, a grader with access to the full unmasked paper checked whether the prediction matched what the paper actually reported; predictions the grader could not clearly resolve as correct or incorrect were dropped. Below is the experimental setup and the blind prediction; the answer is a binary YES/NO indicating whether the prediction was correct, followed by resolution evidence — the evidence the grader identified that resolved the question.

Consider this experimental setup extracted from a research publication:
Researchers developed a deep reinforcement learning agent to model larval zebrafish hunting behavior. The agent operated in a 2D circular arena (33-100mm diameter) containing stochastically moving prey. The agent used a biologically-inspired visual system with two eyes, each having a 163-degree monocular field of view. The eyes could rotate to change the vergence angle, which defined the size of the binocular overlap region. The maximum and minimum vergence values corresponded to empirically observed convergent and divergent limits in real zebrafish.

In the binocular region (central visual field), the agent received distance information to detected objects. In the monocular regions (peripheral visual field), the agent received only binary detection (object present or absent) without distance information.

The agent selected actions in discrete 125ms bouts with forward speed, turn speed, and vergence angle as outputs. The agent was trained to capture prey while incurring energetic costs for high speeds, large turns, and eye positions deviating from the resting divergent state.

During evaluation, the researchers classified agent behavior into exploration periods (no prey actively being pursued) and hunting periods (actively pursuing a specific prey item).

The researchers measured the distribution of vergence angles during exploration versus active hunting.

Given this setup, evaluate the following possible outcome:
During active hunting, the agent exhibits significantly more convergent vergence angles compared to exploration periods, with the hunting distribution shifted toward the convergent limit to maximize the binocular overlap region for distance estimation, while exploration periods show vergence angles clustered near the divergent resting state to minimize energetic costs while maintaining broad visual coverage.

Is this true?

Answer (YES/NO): YES